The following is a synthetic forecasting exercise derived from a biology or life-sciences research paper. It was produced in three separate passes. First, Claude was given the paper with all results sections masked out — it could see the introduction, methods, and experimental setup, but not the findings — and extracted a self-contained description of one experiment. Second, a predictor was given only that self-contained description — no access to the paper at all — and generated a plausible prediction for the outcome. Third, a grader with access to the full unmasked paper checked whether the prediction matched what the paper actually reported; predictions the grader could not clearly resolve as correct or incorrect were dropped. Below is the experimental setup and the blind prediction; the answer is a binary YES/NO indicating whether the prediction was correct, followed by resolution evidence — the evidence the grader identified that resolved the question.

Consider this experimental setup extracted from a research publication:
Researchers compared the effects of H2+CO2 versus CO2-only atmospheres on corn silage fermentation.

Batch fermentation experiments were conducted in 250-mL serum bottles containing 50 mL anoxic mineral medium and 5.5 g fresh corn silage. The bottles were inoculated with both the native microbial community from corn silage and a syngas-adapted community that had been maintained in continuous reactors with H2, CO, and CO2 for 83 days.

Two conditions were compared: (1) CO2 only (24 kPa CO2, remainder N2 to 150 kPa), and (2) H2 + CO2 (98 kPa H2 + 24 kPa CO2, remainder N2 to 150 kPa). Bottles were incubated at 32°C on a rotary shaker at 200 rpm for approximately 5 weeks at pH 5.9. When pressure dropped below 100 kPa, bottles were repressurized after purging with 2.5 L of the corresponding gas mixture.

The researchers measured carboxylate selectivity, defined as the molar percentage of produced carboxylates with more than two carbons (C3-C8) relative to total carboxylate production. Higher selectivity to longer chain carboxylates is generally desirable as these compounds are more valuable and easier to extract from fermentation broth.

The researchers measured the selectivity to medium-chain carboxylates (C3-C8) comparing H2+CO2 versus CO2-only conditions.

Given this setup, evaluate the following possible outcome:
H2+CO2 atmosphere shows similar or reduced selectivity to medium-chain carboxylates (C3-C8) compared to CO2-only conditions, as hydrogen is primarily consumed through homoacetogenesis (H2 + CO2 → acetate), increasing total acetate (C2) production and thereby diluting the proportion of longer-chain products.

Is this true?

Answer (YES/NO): YES